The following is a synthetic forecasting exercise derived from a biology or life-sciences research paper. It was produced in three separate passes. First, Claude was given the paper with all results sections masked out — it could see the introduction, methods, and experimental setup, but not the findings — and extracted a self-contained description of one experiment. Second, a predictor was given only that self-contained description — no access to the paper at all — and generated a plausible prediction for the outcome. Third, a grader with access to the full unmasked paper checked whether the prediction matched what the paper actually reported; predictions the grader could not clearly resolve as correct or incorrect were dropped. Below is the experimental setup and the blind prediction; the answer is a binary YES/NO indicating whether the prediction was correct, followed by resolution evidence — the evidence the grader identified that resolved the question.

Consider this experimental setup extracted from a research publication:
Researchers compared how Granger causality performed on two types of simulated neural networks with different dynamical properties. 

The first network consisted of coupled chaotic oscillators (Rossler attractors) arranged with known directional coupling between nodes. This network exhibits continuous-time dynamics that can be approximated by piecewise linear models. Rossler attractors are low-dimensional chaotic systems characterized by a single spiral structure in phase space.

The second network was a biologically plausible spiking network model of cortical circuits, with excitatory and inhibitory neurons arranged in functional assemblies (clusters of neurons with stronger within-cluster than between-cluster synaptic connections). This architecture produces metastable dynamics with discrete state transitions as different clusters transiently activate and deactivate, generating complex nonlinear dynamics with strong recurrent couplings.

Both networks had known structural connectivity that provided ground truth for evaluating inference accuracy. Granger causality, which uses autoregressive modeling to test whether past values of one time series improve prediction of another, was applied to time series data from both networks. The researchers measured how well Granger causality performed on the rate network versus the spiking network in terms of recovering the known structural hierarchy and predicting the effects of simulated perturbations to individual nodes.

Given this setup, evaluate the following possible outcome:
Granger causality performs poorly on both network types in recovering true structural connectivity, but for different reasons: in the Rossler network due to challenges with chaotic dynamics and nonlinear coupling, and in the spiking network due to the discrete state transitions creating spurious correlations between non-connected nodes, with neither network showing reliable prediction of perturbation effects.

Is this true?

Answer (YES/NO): NO